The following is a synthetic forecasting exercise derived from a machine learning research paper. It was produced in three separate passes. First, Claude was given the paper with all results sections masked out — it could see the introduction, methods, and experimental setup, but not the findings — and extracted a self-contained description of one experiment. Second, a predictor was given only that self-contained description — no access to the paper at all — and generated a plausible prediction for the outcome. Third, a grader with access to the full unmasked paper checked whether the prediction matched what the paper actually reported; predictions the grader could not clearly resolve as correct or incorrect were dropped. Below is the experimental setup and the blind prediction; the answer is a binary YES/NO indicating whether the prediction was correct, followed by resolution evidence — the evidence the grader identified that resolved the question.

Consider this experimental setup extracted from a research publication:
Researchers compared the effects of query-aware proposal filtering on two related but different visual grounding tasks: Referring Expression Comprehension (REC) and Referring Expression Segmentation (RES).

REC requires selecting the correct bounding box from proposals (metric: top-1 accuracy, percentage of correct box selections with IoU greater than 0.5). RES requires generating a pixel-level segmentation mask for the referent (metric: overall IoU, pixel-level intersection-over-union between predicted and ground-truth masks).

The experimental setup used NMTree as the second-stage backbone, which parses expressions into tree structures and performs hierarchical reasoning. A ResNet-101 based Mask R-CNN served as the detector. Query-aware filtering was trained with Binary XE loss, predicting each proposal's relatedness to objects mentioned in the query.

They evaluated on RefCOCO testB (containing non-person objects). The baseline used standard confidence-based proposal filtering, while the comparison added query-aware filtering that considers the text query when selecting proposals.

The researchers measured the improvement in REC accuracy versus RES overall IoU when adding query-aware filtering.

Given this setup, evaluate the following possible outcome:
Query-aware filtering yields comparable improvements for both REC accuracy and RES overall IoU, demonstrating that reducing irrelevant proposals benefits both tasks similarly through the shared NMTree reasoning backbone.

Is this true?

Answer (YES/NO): YES